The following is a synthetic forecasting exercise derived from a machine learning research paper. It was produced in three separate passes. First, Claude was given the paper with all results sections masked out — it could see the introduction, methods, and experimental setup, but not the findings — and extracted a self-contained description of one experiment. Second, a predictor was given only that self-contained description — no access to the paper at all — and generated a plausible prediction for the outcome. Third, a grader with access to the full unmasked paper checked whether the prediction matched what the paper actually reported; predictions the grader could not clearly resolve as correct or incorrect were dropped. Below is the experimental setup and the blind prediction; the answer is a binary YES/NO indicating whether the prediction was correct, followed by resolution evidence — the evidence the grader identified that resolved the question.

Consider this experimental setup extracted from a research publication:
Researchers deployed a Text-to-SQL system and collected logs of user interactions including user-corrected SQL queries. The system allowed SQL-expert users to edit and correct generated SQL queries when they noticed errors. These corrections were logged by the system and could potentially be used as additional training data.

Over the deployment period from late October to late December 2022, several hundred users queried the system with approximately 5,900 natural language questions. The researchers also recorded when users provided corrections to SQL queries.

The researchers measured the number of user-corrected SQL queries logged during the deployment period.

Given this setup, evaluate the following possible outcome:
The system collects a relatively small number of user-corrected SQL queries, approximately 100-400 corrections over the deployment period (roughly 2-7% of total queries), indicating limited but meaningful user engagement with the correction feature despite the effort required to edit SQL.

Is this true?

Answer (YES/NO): NO